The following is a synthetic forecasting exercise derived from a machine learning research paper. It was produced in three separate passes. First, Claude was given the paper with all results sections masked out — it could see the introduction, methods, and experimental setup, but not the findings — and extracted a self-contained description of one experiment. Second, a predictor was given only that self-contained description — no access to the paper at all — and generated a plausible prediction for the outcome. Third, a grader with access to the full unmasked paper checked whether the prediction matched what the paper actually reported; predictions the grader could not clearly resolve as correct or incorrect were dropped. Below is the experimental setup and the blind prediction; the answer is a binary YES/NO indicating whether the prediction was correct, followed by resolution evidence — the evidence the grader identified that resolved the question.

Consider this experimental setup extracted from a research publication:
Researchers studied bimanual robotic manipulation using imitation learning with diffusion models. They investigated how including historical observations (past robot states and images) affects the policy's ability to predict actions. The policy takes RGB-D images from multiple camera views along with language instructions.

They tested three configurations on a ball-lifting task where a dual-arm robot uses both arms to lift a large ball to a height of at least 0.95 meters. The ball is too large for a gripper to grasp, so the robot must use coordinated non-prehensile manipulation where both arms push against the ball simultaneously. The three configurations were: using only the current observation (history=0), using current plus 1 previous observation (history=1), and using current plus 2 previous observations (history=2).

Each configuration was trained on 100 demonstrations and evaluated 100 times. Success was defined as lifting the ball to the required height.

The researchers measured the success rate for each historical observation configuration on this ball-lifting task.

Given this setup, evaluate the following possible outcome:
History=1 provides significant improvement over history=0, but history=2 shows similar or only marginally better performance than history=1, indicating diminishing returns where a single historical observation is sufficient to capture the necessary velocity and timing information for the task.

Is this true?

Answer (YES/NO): NO